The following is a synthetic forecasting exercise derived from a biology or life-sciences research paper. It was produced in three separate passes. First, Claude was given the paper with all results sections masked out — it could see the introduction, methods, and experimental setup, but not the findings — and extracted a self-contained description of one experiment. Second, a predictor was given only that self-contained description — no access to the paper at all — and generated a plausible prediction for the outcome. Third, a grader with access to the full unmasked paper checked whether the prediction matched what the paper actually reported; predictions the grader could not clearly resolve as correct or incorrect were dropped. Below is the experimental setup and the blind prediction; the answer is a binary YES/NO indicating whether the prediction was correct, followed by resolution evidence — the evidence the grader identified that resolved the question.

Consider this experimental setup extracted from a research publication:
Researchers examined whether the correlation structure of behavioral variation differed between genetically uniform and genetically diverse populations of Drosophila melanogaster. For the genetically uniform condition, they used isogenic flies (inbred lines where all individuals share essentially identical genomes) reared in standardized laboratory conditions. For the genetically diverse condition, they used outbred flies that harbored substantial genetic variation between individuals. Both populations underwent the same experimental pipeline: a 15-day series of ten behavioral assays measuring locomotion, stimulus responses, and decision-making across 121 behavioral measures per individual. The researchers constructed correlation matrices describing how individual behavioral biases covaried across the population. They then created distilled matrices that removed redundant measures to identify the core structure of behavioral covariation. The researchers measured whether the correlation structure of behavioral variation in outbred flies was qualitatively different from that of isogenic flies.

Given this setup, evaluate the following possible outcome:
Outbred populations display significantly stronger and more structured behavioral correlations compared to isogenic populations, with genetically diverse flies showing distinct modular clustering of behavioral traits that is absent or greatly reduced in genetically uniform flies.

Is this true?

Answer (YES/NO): NO